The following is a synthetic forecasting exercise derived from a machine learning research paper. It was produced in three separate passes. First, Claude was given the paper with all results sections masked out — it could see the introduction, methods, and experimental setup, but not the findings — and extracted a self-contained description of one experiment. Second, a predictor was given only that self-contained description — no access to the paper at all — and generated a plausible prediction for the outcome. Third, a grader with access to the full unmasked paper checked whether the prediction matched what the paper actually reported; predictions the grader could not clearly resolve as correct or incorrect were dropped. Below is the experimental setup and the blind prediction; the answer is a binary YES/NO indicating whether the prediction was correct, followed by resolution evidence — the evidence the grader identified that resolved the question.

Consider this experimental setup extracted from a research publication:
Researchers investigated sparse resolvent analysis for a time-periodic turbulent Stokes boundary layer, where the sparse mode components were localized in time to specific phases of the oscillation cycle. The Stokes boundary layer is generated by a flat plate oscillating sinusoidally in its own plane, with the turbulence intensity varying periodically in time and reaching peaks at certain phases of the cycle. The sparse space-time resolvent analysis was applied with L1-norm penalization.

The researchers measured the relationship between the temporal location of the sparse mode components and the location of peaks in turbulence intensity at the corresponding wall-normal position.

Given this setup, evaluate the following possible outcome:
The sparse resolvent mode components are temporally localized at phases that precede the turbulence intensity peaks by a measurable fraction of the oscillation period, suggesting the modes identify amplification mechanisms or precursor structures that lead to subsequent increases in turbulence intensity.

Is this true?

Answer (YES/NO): NO